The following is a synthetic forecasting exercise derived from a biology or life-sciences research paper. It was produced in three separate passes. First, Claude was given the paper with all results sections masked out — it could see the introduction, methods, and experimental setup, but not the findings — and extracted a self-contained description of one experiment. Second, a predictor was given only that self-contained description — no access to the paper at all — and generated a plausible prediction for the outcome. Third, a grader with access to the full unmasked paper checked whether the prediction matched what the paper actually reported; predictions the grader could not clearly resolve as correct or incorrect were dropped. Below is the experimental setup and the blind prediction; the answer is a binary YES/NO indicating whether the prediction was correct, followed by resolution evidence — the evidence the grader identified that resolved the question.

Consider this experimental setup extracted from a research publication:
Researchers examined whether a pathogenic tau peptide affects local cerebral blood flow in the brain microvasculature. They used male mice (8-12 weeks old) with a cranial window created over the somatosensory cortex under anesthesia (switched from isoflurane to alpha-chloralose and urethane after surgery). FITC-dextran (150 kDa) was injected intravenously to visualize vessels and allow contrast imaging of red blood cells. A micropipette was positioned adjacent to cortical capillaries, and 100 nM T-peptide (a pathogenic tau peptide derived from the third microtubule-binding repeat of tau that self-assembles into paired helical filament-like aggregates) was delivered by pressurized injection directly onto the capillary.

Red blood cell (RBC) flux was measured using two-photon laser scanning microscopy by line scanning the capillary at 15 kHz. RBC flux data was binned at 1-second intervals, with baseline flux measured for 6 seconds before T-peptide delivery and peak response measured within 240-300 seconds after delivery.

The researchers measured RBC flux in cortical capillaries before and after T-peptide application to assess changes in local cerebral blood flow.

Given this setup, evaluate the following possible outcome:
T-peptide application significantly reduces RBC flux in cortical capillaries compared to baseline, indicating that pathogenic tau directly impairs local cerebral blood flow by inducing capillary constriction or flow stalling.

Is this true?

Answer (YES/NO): YES